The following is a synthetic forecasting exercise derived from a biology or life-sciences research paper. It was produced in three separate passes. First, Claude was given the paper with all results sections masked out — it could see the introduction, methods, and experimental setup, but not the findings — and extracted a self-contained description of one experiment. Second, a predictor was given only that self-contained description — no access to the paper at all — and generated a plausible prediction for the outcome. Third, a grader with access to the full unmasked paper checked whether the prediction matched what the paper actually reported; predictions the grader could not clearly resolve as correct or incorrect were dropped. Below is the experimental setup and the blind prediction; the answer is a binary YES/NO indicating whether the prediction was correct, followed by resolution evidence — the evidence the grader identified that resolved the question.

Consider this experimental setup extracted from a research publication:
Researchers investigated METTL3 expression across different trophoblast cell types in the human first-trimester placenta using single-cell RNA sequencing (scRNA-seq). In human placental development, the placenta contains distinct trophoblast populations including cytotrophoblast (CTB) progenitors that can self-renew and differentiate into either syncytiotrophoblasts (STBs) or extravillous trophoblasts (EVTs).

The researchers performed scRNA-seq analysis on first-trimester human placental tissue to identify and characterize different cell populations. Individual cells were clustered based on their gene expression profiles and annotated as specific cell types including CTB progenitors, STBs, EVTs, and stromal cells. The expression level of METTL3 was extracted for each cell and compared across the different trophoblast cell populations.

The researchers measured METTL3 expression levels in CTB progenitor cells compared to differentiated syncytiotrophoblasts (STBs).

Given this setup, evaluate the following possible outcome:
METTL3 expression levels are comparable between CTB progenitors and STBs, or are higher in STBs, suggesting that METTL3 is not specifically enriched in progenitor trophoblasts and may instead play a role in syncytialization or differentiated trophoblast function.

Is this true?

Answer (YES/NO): NO